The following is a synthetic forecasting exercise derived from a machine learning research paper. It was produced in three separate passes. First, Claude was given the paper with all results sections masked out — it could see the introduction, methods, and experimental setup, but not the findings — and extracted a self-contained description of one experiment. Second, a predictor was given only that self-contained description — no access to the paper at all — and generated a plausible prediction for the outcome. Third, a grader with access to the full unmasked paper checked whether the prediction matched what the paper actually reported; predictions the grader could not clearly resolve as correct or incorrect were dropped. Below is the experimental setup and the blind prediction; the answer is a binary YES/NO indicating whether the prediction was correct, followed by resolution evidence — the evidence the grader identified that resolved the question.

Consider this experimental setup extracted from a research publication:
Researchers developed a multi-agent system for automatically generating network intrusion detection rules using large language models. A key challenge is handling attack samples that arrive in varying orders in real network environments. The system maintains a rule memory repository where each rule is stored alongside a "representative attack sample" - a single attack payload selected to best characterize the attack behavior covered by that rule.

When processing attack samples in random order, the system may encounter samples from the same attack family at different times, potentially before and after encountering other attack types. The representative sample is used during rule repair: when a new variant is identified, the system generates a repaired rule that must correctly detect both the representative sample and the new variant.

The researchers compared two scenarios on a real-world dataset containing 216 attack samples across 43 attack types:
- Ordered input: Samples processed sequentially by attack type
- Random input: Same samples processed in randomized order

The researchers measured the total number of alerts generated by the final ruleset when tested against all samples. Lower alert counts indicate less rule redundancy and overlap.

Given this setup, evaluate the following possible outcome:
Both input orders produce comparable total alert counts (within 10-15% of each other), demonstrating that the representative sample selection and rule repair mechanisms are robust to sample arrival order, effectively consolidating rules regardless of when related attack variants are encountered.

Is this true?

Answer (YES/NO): YES